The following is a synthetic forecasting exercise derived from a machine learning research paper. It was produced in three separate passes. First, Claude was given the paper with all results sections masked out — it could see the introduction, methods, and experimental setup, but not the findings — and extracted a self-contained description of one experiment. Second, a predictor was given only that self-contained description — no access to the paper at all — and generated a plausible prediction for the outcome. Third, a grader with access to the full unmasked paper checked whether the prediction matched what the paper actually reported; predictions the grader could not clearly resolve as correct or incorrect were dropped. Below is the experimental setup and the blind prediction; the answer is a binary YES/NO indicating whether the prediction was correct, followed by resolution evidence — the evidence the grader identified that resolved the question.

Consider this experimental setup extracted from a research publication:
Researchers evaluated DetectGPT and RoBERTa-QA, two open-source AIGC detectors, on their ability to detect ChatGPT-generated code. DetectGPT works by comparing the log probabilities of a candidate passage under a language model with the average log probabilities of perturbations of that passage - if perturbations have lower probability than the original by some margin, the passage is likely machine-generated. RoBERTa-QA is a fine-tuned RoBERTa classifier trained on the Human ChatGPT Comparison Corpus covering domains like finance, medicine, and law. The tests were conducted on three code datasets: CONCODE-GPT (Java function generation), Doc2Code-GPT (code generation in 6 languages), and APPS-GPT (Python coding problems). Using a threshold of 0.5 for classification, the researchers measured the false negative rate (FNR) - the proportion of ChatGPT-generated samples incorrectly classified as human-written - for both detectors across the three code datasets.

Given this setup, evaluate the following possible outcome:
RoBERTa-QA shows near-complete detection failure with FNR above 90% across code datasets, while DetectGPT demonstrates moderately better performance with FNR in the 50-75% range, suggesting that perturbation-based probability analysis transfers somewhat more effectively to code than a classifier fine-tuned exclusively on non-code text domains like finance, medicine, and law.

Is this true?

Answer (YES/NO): NO